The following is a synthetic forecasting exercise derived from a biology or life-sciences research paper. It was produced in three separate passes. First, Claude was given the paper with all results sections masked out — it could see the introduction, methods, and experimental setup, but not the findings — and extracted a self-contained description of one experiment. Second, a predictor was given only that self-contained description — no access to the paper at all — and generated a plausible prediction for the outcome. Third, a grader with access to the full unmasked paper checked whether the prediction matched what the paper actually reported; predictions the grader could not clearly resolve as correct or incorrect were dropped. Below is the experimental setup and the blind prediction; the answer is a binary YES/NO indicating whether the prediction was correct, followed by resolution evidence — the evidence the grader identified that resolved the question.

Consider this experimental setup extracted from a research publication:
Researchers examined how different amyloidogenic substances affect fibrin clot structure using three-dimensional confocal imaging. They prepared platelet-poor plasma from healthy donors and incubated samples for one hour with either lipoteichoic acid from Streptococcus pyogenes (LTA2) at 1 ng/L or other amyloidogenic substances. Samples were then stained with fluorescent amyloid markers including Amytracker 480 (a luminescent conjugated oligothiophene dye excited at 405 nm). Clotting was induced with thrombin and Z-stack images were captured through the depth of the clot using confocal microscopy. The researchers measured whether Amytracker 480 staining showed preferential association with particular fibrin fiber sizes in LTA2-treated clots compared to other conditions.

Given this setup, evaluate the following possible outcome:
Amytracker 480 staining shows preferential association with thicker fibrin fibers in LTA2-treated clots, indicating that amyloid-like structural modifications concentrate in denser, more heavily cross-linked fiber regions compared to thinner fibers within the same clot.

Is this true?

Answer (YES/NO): YES